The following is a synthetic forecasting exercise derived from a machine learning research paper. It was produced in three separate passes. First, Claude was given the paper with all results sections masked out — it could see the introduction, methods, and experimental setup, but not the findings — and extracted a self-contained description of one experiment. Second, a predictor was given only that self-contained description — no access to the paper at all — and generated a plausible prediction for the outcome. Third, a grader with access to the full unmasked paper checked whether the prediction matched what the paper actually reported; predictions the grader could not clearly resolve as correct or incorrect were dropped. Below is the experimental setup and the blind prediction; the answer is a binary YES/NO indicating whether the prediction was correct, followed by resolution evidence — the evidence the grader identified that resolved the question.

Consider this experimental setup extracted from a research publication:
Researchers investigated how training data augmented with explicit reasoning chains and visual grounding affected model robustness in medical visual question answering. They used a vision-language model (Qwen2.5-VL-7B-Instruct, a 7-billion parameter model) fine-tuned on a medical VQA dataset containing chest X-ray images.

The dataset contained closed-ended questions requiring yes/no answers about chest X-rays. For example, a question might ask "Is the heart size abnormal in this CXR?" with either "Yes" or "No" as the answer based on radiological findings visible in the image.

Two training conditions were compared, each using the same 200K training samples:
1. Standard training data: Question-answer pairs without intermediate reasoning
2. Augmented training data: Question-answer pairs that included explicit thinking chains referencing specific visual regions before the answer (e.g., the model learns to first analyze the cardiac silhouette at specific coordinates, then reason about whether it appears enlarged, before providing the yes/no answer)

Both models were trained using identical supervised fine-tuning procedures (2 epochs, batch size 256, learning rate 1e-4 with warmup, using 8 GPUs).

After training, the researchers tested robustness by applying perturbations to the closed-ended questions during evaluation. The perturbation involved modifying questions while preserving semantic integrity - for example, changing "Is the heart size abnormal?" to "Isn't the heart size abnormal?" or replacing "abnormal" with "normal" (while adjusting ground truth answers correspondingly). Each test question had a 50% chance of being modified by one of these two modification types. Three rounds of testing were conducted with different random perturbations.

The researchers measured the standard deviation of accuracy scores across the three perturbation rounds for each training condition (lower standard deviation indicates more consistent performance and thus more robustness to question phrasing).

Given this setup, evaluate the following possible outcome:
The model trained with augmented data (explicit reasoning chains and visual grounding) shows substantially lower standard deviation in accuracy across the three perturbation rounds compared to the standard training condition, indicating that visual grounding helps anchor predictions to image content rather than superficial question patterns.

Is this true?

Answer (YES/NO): YES